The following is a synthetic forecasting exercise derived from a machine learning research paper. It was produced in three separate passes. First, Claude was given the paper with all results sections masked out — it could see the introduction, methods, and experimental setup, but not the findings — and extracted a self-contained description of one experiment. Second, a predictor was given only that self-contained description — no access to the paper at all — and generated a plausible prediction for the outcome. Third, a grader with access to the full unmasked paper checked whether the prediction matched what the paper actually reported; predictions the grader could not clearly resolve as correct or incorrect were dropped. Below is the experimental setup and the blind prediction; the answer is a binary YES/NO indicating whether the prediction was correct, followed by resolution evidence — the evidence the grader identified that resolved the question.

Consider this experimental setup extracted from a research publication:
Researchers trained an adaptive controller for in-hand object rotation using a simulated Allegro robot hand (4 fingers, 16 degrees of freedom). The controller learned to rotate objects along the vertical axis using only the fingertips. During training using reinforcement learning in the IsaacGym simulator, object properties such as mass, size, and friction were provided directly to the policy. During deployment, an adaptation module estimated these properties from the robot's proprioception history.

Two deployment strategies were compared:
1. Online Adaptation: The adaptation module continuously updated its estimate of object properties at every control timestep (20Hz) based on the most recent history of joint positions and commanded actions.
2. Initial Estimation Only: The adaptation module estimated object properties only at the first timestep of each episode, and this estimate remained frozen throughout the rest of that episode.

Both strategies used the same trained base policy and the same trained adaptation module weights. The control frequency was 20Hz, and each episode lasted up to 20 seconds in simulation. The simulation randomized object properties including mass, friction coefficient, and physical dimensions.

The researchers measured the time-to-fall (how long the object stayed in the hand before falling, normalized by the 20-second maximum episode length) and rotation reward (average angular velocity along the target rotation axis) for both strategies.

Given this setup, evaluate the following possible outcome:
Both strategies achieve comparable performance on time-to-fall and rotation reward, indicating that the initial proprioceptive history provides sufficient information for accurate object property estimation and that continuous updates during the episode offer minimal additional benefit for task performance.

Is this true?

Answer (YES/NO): NO